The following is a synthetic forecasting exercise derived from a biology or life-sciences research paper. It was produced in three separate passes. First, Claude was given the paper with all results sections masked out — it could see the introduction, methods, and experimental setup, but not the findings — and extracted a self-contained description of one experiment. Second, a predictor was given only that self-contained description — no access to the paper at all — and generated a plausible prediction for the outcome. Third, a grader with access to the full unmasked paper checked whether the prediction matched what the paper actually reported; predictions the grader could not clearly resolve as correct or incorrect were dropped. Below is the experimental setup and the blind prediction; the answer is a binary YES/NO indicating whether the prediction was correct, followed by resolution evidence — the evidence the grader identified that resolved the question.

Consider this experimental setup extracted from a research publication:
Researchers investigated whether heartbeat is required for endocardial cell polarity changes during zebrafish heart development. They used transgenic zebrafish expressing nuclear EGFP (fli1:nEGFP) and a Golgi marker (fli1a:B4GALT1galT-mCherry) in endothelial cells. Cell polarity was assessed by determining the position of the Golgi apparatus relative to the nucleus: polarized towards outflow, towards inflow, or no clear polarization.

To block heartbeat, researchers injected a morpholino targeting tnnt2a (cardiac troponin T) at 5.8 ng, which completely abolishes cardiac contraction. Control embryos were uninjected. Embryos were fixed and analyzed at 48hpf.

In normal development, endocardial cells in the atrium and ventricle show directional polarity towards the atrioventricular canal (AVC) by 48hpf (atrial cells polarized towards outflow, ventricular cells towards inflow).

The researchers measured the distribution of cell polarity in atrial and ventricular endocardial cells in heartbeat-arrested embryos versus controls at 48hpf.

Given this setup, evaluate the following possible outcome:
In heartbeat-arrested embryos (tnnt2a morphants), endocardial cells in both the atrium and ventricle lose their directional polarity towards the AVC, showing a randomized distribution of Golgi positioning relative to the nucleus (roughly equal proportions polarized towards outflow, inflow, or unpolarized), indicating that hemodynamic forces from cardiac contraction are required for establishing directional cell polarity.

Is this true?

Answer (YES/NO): NO